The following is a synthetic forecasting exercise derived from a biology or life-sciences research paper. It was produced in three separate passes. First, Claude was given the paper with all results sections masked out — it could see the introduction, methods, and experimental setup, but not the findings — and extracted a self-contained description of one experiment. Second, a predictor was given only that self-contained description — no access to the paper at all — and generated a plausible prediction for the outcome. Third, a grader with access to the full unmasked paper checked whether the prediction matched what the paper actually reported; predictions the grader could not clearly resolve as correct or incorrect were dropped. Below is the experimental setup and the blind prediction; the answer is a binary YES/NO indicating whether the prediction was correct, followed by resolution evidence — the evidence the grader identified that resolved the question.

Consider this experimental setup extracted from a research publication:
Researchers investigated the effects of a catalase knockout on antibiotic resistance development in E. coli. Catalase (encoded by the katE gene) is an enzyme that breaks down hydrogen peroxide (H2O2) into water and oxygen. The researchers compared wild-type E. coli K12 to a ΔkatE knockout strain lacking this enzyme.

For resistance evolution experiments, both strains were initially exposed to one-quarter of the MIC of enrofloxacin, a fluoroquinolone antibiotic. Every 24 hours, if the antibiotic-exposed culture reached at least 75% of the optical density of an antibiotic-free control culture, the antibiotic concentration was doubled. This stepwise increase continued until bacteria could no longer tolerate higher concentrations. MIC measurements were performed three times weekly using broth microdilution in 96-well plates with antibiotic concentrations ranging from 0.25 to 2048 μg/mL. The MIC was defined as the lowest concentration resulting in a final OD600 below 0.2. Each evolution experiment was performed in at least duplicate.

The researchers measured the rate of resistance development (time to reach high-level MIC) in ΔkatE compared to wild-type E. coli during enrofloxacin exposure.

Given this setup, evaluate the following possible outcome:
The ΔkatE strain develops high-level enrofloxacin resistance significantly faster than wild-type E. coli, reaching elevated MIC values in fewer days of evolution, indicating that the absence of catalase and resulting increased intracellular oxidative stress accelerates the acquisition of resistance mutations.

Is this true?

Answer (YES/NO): YES